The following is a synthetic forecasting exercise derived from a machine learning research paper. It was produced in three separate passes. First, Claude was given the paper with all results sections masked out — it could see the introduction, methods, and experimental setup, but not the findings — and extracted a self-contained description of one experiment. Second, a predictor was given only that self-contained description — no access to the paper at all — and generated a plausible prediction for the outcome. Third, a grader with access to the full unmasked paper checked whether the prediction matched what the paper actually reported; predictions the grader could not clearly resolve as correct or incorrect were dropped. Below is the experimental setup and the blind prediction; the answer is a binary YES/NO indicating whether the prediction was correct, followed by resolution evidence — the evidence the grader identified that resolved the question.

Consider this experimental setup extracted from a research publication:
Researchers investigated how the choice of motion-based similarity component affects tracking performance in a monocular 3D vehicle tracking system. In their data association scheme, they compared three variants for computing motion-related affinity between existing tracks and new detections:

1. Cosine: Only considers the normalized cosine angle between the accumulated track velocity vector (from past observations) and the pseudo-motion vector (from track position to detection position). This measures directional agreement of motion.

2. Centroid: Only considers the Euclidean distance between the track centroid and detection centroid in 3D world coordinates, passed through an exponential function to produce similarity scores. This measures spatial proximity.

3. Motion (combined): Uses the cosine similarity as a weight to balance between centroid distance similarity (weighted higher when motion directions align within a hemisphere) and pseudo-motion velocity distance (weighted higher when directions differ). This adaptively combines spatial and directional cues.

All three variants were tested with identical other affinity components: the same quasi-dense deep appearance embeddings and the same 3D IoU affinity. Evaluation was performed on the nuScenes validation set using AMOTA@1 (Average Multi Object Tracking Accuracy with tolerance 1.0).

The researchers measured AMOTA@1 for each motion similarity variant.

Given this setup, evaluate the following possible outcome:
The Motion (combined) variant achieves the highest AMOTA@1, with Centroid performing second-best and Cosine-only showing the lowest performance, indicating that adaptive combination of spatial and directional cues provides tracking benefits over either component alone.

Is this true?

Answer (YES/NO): YES